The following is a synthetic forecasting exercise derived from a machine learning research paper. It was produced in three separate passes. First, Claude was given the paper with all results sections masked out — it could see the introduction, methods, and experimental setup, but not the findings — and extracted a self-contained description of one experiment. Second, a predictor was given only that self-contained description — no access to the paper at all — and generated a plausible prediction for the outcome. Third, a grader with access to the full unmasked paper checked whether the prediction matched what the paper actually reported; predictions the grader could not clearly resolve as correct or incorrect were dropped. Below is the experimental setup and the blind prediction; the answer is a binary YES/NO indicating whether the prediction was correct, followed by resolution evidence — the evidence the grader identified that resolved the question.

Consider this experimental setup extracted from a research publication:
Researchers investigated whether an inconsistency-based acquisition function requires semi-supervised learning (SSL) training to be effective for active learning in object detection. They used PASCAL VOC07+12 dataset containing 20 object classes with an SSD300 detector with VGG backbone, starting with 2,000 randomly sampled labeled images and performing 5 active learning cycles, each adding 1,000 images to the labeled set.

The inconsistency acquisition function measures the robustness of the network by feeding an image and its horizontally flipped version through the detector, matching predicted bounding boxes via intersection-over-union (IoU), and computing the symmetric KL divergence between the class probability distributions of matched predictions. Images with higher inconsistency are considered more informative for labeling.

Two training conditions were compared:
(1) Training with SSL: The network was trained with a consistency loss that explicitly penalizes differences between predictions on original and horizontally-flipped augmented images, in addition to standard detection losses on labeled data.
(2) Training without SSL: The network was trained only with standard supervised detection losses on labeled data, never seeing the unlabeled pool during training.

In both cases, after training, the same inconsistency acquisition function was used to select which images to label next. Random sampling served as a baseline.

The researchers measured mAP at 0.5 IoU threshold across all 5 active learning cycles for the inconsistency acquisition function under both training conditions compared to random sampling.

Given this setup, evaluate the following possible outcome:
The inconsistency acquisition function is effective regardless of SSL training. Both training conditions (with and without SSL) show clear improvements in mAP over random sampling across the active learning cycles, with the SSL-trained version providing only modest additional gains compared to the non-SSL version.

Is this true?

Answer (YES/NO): NO